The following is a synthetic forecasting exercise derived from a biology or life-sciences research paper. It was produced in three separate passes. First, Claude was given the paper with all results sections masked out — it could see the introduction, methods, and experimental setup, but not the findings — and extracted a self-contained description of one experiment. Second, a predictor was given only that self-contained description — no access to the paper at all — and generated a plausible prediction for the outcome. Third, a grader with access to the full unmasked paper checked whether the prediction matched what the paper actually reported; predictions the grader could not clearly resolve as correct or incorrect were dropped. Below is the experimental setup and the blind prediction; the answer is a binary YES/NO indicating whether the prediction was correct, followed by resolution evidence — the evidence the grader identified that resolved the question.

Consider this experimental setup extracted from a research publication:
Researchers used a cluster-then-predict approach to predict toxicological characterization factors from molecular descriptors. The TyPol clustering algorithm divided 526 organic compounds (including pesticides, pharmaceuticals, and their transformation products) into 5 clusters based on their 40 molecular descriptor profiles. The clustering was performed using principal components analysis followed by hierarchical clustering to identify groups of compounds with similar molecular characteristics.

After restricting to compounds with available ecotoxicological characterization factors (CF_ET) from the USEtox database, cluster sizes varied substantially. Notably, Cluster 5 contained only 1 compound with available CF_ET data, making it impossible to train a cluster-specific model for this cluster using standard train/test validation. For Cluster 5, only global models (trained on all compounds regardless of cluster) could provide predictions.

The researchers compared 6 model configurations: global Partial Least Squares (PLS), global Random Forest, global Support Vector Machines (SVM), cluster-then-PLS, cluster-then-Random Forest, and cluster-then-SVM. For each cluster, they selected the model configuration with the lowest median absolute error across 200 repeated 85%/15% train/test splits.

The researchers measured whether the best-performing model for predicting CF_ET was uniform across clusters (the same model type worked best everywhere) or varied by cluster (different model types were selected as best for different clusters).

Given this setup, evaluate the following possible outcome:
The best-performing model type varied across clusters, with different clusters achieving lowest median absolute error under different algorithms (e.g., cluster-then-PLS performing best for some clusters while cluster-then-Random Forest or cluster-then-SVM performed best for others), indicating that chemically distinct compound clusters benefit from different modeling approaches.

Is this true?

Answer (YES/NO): NO